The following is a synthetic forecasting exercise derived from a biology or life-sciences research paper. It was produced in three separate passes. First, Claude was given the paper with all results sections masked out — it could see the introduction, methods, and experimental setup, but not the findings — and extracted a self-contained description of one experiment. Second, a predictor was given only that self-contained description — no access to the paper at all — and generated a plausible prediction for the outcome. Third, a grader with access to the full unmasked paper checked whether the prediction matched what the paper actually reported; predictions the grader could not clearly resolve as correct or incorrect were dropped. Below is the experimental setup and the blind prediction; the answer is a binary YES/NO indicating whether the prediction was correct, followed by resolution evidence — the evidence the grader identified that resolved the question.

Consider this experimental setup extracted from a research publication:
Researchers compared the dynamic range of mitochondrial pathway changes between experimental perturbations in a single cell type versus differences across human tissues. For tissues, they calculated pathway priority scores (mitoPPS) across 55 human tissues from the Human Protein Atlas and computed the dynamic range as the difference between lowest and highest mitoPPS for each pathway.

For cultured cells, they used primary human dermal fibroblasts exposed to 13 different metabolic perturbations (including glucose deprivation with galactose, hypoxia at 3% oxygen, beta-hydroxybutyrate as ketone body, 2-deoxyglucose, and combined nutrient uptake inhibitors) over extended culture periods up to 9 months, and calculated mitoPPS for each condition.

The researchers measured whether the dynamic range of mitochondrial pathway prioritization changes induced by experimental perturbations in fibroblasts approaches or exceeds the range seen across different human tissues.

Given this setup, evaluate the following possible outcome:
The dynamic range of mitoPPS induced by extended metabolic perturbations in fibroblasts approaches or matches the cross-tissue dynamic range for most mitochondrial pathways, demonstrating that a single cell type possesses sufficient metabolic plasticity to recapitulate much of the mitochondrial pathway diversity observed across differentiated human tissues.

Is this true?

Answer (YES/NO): NO